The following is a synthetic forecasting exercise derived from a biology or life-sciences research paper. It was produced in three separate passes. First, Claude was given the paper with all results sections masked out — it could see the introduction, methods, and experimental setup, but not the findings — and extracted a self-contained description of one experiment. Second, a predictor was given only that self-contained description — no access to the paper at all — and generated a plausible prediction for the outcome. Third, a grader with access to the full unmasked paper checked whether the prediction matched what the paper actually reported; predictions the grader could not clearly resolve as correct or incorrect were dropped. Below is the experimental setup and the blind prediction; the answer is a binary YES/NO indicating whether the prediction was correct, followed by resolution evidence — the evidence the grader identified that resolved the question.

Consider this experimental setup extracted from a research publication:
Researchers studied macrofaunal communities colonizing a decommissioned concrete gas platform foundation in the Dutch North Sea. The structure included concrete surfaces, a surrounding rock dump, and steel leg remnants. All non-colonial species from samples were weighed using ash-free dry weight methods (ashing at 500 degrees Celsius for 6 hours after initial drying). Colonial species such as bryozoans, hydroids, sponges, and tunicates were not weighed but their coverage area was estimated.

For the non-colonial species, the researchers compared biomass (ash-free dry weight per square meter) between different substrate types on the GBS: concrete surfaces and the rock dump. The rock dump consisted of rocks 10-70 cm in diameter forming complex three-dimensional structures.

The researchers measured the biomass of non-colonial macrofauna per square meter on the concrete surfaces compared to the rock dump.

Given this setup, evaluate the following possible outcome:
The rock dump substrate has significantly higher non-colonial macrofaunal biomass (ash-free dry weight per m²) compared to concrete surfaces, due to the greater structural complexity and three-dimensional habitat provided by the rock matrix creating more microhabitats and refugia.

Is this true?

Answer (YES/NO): NO